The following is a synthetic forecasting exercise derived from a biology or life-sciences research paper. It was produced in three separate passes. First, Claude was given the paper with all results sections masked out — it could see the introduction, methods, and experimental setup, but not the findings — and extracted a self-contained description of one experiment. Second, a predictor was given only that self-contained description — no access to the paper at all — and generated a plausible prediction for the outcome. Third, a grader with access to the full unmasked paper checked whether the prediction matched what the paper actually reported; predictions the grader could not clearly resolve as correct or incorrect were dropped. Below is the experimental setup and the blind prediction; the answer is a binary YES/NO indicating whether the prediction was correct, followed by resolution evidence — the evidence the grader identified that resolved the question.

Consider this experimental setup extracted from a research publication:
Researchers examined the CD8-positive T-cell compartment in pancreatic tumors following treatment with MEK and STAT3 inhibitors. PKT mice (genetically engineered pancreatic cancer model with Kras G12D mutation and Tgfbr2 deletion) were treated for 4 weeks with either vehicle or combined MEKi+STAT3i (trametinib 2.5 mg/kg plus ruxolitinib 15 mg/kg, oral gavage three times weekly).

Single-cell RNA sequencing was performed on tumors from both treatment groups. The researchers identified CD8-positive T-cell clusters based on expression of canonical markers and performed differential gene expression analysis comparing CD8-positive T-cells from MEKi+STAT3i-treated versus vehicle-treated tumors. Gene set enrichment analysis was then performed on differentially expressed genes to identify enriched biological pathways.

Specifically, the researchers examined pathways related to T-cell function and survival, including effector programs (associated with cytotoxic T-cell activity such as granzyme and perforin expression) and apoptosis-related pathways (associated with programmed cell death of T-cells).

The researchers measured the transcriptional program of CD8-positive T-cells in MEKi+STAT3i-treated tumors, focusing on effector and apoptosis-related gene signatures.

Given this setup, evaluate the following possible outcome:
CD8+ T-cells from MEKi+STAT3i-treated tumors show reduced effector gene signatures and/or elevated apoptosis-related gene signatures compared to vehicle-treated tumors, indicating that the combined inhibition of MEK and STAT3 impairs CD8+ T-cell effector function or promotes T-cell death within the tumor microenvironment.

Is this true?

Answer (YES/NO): NO